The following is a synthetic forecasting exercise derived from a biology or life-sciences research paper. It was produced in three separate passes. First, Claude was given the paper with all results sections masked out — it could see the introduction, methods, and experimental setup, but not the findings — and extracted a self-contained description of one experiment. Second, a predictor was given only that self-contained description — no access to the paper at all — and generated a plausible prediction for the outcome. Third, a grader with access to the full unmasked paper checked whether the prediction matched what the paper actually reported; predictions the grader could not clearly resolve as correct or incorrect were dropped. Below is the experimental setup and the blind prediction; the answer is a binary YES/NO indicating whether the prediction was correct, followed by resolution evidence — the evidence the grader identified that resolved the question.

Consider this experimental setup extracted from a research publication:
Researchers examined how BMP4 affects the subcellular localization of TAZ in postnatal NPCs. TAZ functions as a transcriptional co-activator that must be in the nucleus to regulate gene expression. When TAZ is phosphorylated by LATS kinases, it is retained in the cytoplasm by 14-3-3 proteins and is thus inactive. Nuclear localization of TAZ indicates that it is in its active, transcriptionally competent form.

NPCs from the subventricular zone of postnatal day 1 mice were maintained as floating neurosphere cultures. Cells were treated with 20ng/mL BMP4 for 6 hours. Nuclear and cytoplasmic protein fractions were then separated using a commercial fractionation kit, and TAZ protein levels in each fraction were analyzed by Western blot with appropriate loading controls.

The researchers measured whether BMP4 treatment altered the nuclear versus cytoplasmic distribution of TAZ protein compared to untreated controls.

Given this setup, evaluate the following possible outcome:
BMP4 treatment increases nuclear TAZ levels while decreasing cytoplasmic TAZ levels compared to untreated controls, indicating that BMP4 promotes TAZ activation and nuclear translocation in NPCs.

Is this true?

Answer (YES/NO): NO